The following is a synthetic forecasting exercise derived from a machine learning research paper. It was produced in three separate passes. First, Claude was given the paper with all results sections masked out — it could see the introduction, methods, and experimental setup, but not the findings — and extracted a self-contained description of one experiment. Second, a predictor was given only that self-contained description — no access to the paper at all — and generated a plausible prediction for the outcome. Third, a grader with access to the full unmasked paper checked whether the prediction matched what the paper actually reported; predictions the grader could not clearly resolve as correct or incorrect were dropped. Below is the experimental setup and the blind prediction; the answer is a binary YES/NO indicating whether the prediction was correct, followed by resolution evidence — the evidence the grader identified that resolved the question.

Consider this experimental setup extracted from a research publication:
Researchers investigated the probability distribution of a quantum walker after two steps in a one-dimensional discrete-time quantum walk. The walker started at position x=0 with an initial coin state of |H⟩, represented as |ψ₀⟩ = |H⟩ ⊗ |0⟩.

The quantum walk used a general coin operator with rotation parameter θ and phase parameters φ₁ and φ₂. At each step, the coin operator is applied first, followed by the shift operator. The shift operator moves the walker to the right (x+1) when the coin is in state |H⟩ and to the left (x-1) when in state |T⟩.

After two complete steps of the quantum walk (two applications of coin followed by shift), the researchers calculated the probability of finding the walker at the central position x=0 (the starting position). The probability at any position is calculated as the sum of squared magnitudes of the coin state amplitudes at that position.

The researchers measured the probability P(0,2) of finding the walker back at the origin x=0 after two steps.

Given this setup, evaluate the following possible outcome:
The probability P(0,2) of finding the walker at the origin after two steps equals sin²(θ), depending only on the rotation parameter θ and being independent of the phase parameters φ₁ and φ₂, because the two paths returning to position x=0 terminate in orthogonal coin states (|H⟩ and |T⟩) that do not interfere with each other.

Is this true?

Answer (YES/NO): YES